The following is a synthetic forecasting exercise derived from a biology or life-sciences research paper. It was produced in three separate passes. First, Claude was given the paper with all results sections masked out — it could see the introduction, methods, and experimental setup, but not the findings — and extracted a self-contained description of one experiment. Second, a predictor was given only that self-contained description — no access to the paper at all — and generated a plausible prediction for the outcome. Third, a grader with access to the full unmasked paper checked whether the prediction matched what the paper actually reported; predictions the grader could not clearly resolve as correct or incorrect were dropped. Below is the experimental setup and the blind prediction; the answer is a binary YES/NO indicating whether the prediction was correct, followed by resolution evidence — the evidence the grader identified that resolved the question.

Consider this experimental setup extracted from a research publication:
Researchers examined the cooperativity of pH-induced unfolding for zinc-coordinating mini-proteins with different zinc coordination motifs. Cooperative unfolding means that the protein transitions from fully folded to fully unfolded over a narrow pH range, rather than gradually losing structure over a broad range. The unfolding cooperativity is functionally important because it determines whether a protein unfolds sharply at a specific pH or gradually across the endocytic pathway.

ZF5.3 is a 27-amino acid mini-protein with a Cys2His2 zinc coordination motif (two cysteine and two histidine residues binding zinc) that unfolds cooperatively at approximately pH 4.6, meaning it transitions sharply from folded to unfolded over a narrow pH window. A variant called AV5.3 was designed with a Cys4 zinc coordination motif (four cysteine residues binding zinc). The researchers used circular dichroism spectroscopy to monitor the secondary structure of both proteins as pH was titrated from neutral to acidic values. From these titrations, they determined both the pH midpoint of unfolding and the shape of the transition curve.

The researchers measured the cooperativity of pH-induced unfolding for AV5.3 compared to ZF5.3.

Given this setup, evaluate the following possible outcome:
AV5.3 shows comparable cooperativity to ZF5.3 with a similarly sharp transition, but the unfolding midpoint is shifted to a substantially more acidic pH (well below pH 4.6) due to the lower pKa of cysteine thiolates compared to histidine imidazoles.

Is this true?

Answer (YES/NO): NO